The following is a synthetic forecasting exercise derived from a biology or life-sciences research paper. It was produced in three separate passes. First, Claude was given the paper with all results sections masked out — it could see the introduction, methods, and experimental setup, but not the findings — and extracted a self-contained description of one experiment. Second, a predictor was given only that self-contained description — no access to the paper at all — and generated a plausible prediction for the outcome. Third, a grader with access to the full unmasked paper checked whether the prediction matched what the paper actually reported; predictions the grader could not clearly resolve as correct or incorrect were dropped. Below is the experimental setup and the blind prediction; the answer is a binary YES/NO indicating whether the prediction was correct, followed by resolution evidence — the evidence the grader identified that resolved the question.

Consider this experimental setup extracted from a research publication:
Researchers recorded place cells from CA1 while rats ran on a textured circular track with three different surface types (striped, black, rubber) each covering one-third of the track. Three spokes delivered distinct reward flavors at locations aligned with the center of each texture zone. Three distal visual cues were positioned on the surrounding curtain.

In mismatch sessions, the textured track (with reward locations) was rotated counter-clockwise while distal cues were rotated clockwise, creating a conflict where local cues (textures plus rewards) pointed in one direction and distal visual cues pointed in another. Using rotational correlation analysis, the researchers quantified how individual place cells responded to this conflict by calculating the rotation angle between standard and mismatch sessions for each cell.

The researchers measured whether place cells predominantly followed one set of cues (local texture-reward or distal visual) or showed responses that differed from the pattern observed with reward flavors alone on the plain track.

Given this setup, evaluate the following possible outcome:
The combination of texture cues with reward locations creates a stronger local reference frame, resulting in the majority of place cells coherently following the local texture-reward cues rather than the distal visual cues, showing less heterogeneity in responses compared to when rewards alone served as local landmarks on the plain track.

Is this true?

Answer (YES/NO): NO